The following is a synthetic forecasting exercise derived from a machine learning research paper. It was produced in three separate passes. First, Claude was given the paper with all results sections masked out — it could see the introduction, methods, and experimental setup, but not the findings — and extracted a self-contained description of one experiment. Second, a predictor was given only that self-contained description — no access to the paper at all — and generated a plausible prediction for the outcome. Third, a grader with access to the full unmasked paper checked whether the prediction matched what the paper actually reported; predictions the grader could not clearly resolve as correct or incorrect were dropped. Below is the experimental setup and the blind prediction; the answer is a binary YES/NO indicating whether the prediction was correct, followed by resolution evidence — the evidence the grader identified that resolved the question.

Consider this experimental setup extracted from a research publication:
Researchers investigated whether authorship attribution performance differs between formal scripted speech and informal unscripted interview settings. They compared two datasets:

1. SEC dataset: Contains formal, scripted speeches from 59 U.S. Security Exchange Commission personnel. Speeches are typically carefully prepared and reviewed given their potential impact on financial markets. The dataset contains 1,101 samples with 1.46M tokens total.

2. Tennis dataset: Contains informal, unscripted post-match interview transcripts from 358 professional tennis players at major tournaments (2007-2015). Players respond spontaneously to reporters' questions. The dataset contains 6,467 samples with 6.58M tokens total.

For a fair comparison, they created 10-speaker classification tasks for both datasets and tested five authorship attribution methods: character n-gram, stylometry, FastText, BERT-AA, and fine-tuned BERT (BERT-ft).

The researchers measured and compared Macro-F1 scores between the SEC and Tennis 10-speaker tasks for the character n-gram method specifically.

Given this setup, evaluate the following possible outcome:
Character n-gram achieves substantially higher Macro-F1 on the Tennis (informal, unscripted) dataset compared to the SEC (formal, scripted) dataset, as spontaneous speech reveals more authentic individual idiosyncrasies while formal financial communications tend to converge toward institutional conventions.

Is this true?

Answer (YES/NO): YES